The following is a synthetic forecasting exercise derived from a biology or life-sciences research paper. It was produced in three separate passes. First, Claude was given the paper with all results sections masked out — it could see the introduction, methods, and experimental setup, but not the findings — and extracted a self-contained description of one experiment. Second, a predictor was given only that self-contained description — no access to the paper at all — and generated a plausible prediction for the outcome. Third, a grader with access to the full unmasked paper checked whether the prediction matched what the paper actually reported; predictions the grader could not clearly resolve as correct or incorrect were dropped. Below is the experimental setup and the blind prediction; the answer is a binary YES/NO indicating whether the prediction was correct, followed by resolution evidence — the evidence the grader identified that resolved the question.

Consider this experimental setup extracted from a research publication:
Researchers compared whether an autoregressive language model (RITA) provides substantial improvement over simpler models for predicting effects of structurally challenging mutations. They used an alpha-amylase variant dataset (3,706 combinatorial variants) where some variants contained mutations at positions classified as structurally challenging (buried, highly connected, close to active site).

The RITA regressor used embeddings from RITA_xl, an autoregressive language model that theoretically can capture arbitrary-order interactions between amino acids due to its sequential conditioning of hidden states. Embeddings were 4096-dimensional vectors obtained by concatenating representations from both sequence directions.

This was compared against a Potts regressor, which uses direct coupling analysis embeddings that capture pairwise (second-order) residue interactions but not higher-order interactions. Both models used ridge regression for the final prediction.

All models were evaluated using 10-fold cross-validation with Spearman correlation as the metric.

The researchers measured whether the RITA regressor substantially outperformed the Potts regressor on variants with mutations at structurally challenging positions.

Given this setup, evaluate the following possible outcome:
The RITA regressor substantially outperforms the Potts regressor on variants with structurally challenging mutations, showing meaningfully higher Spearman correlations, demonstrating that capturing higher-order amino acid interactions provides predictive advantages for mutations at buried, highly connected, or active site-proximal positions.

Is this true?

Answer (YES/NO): NO